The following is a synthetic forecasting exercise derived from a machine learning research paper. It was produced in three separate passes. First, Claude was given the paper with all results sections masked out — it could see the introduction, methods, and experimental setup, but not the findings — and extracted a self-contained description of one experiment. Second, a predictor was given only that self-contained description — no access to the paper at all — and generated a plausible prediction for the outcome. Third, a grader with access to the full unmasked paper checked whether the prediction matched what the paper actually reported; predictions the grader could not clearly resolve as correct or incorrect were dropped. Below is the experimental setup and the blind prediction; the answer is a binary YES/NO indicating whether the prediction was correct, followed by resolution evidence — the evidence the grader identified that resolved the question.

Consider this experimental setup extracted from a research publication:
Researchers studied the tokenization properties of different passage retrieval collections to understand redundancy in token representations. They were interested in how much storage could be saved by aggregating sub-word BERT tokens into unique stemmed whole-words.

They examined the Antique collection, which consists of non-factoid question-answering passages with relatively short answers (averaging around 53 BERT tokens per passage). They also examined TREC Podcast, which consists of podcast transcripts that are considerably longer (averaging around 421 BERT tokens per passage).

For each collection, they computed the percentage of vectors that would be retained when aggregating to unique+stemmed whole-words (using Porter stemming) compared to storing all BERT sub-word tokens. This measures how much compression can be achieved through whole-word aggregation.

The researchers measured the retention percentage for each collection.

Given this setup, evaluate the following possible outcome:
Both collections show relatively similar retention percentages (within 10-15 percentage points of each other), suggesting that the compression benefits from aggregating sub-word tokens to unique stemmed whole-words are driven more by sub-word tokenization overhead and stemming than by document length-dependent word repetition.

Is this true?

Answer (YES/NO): NO